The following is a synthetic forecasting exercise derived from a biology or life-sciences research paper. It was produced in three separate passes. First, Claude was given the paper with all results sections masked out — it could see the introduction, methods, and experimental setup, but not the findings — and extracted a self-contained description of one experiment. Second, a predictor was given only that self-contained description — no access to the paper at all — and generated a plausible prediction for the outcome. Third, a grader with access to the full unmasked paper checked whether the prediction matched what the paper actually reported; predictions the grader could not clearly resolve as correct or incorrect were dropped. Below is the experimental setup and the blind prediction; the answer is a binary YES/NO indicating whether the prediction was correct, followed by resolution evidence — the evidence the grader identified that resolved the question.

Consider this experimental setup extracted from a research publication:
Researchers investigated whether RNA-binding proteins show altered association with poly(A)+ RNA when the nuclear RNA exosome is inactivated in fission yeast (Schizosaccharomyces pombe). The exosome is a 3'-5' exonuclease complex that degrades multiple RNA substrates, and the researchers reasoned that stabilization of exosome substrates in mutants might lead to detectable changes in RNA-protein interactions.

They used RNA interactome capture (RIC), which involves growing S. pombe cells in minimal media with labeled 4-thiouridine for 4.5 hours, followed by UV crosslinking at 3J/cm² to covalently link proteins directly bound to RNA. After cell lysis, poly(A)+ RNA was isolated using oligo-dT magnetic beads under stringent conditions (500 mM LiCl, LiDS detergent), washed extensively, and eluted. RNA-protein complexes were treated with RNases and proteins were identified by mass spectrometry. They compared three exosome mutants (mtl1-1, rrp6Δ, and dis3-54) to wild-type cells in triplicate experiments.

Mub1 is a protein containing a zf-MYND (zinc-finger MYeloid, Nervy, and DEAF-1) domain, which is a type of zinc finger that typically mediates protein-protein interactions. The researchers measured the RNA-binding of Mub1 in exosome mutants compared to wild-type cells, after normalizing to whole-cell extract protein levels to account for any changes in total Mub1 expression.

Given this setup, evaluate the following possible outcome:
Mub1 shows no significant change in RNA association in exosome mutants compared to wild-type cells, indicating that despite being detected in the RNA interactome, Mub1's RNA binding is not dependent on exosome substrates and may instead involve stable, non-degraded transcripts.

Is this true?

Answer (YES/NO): NO